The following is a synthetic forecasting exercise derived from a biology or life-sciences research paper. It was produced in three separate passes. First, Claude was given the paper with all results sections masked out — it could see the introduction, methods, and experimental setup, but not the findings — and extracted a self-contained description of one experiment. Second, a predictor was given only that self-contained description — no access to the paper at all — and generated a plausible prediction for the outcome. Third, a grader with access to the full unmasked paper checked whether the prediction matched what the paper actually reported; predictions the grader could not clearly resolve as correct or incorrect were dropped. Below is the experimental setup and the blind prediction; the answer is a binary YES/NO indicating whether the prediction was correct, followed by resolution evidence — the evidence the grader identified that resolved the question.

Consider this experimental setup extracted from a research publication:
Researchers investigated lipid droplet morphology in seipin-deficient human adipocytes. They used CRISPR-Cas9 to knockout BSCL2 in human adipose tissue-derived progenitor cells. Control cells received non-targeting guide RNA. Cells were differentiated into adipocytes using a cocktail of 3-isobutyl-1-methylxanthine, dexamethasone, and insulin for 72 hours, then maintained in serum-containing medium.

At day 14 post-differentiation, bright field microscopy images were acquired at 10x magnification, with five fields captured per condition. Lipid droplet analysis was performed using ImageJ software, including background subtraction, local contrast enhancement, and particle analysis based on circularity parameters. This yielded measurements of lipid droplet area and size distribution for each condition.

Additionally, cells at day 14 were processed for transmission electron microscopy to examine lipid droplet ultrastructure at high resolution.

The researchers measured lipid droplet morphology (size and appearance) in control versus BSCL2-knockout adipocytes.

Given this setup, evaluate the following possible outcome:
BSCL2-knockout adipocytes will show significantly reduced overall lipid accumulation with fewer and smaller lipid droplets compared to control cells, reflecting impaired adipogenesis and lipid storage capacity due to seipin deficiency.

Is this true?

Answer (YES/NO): NO